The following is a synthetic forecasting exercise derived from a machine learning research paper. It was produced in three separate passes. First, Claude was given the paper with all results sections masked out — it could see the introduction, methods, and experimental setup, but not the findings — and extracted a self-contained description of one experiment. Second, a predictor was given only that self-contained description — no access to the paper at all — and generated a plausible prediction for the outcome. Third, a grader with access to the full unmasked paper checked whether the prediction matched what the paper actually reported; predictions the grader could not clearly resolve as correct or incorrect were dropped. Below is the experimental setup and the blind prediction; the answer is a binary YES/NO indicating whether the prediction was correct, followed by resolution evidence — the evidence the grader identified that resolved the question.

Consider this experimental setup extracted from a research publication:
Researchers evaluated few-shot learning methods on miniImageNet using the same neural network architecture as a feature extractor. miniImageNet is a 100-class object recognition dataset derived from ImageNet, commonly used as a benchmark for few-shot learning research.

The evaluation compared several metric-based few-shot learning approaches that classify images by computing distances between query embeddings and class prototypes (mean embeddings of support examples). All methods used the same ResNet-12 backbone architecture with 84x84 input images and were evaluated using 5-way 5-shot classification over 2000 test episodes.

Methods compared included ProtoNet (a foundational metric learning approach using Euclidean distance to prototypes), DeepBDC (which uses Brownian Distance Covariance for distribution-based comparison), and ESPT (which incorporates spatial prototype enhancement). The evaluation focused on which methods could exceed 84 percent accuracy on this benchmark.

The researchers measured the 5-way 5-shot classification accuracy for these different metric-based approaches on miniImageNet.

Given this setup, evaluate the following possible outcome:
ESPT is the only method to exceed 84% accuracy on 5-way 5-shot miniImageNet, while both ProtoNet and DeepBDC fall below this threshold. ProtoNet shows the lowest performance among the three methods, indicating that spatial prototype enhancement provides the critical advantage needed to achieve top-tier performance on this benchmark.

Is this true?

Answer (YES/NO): NO